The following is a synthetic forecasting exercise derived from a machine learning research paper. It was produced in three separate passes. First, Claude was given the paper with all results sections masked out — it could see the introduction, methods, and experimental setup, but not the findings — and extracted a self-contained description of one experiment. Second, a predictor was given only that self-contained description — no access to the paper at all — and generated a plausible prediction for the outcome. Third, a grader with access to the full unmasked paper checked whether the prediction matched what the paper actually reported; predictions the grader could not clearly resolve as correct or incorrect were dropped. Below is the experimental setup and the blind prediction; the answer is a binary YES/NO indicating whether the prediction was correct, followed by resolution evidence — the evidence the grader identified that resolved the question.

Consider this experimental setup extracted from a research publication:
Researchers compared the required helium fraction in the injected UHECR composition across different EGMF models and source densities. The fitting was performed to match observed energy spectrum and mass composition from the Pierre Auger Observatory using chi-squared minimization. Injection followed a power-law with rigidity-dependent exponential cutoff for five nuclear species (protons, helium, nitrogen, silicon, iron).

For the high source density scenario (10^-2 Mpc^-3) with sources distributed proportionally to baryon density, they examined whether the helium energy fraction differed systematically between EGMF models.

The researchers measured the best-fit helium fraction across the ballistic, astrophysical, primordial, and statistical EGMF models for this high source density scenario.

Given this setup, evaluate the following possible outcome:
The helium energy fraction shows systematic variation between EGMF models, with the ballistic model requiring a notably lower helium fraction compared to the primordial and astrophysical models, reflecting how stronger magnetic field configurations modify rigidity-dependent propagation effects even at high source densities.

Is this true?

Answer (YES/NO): NO